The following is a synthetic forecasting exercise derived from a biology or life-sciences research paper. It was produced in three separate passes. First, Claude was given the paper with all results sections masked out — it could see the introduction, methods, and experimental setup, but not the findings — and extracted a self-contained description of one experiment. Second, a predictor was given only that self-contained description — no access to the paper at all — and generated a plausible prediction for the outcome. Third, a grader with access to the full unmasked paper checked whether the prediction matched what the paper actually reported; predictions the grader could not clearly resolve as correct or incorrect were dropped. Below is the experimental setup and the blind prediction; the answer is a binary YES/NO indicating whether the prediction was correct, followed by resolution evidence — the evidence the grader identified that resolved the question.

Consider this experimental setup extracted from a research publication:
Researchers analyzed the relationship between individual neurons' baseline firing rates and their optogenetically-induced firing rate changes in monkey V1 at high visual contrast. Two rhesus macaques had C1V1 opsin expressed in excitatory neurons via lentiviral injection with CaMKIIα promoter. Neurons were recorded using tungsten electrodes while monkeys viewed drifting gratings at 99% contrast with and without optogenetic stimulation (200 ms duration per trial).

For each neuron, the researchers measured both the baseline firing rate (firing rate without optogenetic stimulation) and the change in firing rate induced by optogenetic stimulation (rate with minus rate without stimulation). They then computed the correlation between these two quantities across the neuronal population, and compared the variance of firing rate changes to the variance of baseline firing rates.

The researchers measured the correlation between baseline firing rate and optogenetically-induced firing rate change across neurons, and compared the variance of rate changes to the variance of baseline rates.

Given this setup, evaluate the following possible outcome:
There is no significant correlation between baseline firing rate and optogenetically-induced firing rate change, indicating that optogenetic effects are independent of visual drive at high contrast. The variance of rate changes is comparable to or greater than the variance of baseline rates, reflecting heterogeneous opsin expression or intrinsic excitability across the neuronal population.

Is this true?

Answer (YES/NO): NO